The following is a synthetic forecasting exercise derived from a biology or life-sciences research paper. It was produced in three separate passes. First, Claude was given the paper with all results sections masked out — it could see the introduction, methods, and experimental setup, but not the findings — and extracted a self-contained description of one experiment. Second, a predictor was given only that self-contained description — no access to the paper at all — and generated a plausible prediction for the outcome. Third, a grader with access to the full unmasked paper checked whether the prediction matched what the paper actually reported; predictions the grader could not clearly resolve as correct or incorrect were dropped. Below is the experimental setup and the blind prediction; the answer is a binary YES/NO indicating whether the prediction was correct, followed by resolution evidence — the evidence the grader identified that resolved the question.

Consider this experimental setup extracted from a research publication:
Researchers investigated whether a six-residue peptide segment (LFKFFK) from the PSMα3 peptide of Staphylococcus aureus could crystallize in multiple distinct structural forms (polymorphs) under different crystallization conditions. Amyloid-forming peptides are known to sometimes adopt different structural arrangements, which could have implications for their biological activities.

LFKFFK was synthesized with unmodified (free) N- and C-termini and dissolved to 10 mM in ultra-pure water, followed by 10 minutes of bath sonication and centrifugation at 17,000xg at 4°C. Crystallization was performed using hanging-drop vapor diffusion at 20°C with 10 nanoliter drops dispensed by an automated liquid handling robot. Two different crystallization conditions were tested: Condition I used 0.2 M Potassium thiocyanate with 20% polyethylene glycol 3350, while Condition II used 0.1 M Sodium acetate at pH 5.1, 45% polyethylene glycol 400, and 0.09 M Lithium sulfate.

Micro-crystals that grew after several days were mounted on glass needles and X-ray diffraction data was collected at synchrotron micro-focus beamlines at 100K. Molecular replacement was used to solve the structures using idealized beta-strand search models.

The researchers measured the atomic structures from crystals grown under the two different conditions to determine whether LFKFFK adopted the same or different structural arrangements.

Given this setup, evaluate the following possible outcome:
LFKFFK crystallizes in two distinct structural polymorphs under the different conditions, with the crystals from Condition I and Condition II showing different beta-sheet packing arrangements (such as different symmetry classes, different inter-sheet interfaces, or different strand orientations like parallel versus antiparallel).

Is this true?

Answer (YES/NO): YES